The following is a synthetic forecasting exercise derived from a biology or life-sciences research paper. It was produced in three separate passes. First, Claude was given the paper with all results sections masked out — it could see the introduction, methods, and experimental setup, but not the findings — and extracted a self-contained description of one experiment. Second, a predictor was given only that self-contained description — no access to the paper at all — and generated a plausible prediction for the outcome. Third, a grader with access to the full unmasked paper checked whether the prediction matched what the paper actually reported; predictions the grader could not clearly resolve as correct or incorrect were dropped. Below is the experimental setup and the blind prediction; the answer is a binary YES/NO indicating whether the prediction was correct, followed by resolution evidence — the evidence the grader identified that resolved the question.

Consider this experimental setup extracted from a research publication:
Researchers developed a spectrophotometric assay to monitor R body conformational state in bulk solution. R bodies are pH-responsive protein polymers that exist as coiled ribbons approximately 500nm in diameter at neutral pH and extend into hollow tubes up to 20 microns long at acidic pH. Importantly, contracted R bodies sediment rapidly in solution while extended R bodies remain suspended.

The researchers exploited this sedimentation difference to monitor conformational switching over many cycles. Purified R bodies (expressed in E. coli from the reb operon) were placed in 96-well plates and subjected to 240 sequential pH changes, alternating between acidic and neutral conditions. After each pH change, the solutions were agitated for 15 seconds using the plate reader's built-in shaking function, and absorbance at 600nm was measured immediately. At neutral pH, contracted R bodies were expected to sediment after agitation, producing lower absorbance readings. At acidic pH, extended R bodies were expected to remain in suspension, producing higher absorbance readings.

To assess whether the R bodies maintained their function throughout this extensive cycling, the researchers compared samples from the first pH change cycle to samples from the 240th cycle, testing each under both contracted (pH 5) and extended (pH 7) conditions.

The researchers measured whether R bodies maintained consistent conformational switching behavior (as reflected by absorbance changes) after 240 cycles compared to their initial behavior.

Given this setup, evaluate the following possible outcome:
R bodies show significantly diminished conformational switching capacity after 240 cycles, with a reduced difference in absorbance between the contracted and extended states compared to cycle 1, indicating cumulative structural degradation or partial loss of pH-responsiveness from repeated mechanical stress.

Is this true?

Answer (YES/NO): NO